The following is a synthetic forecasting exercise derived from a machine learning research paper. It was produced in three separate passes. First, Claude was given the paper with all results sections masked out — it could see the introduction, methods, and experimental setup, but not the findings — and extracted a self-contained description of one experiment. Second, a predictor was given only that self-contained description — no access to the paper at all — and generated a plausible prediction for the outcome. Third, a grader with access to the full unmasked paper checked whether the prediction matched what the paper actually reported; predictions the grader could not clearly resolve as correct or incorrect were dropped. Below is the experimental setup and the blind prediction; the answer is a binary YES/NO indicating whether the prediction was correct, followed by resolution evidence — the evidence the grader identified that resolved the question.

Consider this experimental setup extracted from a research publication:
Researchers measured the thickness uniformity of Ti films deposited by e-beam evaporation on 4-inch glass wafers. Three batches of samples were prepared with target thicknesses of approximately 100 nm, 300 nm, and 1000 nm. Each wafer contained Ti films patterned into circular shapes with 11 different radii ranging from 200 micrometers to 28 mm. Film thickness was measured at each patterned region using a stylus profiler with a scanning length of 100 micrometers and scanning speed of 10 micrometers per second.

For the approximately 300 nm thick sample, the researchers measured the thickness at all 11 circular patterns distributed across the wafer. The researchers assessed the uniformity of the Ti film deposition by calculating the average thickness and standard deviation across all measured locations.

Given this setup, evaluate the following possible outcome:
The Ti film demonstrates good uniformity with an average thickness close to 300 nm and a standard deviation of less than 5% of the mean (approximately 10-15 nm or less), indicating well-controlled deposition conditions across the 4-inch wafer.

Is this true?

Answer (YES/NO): YES